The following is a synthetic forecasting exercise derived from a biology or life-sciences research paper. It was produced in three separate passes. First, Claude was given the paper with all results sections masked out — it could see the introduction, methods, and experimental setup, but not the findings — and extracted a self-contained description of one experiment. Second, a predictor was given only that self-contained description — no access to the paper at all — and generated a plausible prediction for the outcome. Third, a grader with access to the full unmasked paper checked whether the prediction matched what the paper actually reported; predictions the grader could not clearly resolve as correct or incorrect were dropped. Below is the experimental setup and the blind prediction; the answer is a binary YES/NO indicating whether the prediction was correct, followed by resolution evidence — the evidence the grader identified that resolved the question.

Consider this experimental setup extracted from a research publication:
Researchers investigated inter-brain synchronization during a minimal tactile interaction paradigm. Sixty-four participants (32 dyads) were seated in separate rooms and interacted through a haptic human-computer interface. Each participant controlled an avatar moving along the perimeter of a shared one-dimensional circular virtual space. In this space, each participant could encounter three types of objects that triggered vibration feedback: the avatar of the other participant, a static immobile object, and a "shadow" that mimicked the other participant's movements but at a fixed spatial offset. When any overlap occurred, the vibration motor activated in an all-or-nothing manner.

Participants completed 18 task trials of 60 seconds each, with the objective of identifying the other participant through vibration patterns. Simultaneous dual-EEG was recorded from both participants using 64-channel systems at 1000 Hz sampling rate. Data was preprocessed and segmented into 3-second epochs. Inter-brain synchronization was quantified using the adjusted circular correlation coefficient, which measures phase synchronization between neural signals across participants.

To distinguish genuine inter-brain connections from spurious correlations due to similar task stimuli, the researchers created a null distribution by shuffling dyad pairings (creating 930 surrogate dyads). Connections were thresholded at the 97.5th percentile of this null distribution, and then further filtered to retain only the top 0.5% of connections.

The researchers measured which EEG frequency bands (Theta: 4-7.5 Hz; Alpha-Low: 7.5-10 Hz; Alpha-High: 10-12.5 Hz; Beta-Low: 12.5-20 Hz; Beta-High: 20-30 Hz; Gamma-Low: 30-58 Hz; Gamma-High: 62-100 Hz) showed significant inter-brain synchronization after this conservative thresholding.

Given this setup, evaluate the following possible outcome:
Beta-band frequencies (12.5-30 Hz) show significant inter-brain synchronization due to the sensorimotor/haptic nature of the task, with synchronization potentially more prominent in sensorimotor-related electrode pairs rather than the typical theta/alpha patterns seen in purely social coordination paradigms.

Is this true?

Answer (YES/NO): NO